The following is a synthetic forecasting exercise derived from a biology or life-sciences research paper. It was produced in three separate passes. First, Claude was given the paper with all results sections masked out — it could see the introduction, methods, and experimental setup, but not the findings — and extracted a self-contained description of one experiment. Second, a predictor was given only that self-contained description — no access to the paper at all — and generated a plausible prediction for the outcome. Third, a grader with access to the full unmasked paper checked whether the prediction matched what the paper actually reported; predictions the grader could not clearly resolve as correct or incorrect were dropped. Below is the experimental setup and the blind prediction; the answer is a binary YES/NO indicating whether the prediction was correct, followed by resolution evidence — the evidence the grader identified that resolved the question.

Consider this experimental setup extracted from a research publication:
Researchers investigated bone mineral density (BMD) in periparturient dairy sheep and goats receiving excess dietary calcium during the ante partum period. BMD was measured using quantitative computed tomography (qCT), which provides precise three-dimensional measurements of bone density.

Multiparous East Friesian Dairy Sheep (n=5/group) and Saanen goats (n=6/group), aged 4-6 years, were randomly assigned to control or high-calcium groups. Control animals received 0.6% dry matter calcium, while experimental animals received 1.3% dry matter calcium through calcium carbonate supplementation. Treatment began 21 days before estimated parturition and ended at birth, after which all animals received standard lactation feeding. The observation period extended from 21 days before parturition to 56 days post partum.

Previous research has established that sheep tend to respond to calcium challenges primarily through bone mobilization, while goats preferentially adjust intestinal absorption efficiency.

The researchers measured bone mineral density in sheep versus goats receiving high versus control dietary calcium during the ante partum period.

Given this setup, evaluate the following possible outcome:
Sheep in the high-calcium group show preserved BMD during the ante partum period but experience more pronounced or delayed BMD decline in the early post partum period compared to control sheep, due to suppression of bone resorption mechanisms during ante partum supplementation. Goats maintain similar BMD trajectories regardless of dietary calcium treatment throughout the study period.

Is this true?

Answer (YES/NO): NO